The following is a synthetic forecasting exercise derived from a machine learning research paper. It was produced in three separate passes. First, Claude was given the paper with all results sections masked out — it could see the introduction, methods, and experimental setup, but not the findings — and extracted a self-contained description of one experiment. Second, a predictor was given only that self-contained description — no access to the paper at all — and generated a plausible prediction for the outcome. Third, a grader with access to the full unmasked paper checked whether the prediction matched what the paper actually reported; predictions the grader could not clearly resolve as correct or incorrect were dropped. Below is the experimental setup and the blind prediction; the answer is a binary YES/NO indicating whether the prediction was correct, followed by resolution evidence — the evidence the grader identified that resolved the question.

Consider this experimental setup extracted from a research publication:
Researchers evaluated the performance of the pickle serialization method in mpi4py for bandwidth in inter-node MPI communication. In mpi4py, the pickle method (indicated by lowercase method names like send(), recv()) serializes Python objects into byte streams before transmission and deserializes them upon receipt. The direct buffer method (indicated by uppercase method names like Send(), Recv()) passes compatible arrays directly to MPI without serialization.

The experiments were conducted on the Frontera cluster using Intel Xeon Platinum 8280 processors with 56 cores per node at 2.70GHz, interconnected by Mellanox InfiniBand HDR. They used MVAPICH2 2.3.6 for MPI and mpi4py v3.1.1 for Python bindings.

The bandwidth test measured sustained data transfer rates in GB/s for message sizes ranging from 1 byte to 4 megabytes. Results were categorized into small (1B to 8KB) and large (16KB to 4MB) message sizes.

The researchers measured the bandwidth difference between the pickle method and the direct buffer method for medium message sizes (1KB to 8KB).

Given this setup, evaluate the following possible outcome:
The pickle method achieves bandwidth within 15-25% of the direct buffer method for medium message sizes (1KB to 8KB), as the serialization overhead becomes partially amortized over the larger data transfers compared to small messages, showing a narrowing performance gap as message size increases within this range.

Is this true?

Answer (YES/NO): NO